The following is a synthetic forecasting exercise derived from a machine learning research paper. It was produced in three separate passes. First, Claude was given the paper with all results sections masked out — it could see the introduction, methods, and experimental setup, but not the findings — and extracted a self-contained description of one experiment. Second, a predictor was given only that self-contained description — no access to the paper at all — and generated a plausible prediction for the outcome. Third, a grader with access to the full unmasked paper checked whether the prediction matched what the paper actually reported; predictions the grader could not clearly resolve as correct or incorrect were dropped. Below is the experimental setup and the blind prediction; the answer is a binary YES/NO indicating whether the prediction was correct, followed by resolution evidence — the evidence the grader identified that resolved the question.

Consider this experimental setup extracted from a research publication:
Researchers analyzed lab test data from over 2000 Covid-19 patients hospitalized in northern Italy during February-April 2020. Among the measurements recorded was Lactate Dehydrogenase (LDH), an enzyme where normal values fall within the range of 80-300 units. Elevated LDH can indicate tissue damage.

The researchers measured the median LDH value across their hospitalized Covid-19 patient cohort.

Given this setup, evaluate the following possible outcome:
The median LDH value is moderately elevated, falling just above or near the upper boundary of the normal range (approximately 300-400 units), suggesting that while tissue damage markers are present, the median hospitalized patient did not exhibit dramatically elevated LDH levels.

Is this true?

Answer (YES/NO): NO